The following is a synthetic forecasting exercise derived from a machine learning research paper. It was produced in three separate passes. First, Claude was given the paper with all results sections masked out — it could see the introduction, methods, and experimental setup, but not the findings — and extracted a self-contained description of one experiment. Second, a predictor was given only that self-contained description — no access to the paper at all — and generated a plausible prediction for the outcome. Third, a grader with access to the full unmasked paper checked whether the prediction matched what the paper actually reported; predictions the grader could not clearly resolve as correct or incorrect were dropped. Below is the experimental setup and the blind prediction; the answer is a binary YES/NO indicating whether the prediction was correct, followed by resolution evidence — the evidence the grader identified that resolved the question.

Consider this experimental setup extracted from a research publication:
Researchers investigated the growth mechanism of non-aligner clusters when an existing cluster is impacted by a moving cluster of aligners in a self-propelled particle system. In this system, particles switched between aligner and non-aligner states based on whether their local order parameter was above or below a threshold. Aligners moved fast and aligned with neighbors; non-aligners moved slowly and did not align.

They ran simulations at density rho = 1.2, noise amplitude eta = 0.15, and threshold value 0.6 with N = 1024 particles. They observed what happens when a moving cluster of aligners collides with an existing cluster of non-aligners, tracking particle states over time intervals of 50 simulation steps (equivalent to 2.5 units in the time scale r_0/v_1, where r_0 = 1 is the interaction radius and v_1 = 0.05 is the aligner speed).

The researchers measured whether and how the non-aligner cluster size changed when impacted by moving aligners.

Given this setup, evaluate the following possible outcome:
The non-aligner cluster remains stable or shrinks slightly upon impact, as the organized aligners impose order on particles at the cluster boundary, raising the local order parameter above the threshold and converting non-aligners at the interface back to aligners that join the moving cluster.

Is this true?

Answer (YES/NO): NO